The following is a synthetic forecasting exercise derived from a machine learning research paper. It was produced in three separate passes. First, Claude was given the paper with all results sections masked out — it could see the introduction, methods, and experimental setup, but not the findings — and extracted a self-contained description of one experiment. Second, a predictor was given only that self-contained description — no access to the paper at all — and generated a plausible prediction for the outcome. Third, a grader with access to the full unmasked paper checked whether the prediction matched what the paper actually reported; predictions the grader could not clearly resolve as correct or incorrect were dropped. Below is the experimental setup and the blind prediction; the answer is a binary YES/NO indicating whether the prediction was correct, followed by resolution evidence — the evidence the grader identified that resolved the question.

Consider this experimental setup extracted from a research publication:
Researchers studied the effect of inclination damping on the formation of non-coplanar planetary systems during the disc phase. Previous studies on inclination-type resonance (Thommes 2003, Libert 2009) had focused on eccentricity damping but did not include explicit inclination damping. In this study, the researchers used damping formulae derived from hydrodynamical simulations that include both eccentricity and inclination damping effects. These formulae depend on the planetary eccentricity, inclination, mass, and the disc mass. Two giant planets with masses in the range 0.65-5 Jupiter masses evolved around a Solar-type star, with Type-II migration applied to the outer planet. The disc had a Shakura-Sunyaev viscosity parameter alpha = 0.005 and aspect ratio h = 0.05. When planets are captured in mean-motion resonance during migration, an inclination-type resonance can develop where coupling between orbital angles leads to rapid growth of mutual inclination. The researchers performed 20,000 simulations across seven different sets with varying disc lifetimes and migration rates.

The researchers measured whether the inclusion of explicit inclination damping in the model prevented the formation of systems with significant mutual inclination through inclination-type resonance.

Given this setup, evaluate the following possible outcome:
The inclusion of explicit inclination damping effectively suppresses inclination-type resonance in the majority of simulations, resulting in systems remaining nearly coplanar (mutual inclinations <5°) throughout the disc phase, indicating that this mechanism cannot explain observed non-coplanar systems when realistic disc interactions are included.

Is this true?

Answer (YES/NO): NO